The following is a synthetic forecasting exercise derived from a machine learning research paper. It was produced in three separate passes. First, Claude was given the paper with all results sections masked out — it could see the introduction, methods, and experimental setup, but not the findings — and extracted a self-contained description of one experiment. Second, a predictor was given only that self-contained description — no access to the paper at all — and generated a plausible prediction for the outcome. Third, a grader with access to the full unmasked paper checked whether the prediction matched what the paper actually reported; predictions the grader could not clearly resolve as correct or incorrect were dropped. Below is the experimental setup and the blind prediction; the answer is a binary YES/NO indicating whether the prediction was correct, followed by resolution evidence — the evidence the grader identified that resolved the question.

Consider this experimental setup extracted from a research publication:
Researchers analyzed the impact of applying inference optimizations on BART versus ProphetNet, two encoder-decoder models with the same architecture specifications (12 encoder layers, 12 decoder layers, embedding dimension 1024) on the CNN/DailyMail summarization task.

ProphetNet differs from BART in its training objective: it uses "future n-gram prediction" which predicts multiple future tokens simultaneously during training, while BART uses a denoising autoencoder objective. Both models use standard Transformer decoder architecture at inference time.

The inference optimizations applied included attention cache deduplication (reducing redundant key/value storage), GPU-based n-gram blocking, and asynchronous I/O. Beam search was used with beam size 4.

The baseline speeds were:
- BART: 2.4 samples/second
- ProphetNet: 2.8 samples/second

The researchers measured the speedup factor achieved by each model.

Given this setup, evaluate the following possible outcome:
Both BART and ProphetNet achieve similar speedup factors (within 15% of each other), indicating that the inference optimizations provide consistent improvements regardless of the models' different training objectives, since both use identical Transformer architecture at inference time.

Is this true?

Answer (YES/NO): NO